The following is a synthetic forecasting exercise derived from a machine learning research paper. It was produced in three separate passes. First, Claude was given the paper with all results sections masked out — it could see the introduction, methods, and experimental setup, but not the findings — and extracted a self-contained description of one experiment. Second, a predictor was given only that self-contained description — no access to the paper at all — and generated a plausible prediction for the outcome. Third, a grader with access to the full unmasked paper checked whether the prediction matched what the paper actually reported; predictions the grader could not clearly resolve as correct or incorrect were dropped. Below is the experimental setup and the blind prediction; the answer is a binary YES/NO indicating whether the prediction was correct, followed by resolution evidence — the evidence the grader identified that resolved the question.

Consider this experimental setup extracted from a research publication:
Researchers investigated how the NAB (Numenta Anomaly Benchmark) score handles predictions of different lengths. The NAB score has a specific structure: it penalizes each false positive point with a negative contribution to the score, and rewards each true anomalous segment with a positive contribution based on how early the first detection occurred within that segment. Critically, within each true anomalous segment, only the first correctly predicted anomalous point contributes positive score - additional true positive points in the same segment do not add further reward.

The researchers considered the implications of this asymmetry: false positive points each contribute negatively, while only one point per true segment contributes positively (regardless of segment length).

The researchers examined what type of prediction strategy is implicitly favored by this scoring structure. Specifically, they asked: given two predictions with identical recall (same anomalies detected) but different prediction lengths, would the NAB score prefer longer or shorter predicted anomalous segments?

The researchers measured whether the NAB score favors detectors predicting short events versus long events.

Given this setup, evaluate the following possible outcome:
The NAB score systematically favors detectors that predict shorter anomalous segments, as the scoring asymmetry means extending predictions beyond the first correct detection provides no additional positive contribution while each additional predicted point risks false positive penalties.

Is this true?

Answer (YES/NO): YES